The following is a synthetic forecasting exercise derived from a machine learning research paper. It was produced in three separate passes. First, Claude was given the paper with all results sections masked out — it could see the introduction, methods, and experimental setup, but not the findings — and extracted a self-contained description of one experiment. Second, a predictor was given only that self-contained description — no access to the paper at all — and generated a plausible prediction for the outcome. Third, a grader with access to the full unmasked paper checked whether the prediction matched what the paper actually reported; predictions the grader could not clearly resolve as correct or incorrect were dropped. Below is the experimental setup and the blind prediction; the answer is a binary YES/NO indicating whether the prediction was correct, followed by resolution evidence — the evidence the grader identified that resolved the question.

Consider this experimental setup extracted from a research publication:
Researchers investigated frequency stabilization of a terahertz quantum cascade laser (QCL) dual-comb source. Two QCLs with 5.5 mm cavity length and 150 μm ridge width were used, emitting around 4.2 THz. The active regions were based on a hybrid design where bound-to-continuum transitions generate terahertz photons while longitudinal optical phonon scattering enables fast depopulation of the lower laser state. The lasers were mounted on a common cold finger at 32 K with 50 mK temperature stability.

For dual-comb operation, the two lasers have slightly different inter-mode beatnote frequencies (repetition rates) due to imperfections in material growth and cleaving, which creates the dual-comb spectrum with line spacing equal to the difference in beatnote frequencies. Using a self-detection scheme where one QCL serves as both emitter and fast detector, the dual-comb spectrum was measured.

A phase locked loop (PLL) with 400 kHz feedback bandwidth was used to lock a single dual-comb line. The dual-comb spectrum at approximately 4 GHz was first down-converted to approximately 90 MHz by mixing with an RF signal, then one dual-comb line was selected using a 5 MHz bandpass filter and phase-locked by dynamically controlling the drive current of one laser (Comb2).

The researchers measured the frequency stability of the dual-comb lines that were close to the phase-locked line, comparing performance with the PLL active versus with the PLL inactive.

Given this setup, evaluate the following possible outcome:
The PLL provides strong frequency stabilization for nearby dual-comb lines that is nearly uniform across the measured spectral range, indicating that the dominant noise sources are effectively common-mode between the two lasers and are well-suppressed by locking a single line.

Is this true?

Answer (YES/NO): NO